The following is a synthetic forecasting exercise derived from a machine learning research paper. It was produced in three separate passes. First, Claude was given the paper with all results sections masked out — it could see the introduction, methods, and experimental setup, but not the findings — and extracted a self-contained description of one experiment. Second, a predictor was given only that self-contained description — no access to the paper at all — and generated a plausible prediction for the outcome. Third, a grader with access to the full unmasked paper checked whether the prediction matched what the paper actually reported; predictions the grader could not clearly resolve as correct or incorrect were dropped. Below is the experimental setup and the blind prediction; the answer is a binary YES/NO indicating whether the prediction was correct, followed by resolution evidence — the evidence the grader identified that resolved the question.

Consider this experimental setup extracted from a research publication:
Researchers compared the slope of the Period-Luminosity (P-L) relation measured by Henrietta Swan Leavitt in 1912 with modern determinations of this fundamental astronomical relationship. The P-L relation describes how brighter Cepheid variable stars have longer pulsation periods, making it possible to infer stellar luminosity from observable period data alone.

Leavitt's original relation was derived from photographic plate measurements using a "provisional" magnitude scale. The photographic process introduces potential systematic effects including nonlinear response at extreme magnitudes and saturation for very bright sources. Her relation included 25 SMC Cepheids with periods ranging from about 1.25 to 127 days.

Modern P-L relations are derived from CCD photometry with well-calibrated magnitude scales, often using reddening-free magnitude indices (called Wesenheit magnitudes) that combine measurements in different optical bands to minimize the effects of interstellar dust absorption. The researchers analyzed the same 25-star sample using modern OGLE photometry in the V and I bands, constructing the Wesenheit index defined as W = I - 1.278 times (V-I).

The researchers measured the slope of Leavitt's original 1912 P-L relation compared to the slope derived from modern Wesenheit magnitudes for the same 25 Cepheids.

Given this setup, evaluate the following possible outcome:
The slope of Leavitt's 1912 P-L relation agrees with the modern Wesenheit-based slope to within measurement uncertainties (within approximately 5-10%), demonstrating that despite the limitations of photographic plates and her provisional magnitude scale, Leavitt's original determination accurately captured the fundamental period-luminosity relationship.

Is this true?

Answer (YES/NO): NO